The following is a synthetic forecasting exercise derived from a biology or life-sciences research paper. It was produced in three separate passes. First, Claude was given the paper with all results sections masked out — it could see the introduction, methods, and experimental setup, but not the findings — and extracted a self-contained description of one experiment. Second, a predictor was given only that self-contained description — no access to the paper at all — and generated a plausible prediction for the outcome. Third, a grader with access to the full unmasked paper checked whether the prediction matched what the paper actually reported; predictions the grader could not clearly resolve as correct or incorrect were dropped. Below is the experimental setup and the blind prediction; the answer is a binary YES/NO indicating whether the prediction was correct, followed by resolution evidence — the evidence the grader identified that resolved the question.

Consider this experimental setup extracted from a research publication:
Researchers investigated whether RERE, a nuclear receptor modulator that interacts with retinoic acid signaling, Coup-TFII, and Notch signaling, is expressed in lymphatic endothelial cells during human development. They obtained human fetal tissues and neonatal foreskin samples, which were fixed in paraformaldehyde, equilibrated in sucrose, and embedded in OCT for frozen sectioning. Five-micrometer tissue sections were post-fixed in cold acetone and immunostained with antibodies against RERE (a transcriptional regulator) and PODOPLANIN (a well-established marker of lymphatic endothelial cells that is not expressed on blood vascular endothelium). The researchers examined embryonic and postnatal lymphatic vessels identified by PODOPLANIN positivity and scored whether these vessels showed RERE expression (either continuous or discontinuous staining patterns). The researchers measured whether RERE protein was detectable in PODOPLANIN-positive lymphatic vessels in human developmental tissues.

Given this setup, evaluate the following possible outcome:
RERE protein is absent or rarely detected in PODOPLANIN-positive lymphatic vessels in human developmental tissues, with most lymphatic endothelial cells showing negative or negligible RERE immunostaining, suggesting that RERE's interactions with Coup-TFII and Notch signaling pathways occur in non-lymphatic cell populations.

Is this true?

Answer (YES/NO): NO